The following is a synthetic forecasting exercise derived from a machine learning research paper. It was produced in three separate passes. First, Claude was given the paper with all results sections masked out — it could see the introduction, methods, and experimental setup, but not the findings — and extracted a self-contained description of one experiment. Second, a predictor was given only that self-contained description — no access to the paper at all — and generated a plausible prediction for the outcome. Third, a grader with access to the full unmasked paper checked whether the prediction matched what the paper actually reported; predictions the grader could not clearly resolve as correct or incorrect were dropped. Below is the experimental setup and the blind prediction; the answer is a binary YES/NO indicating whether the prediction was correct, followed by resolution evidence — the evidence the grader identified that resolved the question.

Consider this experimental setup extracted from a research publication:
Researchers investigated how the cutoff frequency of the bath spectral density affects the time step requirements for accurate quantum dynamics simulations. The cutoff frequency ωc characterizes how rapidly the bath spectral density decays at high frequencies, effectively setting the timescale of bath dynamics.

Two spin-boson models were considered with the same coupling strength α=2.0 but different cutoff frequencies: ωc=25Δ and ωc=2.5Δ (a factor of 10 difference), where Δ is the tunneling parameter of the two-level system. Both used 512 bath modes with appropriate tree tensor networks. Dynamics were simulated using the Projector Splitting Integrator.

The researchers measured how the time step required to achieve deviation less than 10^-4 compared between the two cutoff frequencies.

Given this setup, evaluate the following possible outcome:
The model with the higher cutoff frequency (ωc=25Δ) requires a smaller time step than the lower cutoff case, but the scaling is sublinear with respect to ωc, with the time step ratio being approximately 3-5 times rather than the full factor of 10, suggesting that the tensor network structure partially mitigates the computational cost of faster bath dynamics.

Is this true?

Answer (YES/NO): NO